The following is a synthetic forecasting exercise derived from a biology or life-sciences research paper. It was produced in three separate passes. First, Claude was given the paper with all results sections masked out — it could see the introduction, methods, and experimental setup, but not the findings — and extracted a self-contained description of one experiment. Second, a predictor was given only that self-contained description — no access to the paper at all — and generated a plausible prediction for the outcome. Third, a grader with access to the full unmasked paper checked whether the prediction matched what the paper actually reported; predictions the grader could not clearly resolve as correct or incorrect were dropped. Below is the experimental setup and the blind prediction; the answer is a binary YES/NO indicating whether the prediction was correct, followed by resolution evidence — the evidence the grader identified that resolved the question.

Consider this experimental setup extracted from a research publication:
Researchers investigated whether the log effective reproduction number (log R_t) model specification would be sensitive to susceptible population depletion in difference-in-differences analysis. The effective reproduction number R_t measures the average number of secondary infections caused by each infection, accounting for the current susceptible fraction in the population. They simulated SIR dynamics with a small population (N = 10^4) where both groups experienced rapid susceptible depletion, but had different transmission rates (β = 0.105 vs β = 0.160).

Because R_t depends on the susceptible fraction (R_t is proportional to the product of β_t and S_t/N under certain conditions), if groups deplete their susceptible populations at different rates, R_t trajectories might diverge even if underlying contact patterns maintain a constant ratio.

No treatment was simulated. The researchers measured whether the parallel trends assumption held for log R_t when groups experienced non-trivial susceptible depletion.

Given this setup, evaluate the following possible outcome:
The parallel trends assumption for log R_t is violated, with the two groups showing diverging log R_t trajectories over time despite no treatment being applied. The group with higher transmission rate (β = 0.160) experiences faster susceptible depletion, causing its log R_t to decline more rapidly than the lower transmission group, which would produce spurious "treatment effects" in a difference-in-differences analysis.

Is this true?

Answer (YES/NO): YES